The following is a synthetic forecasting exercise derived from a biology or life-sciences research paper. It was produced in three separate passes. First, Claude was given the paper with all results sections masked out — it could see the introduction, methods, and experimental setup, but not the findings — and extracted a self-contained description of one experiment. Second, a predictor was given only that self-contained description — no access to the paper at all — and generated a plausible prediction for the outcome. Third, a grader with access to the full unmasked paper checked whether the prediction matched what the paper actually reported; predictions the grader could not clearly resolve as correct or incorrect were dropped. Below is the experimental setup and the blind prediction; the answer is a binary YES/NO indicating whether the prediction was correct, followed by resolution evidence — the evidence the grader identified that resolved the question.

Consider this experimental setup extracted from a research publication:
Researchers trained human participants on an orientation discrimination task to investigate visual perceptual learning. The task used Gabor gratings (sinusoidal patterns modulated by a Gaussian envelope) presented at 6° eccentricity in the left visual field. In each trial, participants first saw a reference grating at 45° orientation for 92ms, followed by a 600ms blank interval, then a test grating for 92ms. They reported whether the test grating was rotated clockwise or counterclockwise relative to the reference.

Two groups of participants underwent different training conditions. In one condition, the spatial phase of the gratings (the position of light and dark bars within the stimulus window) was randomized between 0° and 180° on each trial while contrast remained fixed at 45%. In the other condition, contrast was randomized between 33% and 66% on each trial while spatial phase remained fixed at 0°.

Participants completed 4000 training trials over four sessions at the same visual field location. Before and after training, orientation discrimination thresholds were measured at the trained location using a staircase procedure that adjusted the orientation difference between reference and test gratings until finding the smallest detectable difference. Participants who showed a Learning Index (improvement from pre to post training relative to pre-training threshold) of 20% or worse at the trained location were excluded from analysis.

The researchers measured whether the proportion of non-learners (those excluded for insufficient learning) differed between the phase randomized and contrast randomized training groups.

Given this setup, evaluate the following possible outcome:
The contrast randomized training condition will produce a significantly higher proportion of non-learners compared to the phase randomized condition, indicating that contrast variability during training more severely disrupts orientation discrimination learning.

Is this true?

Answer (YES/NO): NO